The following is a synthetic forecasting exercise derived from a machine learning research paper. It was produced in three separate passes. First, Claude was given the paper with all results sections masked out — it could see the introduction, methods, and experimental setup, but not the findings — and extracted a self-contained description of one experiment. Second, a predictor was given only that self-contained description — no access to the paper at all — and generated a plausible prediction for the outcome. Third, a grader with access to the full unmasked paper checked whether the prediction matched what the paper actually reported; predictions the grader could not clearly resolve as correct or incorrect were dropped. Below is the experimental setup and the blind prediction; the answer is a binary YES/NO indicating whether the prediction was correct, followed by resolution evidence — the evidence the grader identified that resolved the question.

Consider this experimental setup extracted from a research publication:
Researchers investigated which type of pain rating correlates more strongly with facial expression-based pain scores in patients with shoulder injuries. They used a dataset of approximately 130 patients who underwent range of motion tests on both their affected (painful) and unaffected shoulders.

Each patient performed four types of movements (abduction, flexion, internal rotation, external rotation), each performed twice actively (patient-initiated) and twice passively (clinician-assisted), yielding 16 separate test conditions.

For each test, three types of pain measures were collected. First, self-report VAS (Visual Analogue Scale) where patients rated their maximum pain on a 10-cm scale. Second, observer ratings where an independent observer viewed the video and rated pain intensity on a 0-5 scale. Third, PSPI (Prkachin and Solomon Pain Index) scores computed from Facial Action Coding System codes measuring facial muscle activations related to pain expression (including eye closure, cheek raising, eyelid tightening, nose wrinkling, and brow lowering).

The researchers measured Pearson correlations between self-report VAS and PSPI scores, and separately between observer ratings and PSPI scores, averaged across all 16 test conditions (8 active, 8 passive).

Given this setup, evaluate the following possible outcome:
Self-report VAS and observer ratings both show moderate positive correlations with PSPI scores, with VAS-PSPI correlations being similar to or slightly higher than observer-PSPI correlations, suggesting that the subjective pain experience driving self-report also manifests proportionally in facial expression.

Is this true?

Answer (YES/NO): NO